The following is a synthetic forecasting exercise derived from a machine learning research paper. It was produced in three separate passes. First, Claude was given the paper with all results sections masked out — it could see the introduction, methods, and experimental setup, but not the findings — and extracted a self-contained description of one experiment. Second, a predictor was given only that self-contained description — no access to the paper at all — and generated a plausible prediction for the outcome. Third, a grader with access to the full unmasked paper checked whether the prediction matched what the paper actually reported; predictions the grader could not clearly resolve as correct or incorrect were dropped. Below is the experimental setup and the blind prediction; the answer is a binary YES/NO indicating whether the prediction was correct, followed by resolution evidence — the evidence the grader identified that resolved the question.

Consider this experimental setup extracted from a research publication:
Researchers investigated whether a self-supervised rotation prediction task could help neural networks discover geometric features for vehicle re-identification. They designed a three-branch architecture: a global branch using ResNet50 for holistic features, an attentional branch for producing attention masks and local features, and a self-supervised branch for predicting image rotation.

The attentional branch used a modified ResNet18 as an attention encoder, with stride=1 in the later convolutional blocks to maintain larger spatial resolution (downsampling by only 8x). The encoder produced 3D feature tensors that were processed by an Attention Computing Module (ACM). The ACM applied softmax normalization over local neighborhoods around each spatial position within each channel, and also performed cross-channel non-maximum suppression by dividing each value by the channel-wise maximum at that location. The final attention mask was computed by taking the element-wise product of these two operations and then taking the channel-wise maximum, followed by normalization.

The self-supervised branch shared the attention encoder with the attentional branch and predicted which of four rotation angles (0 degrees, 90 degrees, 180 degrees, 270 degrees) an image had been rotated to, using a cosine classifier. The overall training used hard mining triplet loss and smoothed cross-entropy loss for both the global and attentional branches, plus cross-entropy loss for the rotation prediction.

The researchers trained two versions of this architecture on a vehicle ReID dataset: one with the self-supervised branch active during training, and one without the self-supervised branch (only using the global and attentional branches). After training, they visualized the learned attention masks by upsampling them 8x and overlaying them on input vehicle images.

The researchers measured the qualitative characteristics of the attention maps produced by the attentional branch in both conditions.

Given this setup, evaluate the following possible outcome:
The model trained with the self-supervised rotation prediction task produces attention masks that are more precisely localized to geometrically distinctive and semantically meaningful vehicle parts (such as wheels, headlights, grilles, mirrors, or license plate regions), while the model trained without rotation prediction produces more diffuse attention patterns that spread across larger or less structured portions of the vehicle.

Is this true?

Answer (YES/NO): YES